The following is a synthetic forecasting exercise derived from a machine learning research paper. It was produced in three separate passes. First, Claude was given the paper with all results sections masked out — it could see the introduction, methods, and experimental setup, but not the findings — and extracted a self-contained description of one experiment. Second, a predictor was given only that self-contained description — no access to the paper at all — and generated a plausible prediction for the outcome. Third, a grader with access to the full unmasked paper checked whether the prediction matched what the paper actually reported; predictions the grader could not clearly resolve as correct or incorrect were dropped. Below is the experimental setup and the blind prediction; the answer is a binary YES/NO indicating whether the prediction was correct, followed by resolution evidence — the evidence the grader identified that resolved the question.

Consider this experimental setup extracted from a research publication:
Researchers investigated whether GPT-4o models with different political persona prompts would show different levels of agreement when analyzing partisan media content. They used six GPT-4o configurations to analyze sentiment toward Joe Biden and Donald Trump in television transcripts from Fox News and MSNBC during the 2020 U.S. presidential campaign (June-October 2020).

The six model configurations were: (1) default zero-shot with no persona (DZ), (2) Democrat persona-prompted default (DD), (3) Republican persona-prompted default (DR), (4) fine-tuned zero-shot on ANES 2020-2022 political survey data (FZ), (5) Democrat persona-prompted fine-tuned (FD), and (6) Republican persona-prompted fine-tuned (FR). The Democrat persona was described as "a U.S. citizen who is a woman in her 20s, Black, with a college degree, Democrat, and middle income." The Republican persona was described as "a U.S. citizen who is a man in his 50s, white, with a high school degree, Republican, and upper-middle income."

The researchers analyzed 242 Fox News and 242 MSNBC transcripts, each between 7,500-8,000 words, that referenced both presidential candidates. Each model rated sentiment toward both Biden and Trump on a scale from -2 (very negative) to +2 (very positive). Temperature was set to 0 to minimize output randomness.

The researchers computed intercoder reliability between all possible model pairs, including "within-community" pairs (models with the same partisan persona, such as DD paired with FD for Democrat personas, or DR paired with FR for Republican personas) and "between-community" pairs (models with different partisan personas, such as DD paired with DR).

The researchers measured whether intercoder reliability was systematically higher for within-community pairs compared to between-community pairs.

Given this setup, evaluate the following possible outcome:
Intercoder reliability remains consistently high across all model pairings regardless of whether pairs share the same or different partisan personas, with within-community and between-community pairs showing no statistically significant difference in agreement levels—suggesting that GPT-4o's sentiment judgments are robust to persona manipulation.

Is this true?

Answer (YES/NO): NO